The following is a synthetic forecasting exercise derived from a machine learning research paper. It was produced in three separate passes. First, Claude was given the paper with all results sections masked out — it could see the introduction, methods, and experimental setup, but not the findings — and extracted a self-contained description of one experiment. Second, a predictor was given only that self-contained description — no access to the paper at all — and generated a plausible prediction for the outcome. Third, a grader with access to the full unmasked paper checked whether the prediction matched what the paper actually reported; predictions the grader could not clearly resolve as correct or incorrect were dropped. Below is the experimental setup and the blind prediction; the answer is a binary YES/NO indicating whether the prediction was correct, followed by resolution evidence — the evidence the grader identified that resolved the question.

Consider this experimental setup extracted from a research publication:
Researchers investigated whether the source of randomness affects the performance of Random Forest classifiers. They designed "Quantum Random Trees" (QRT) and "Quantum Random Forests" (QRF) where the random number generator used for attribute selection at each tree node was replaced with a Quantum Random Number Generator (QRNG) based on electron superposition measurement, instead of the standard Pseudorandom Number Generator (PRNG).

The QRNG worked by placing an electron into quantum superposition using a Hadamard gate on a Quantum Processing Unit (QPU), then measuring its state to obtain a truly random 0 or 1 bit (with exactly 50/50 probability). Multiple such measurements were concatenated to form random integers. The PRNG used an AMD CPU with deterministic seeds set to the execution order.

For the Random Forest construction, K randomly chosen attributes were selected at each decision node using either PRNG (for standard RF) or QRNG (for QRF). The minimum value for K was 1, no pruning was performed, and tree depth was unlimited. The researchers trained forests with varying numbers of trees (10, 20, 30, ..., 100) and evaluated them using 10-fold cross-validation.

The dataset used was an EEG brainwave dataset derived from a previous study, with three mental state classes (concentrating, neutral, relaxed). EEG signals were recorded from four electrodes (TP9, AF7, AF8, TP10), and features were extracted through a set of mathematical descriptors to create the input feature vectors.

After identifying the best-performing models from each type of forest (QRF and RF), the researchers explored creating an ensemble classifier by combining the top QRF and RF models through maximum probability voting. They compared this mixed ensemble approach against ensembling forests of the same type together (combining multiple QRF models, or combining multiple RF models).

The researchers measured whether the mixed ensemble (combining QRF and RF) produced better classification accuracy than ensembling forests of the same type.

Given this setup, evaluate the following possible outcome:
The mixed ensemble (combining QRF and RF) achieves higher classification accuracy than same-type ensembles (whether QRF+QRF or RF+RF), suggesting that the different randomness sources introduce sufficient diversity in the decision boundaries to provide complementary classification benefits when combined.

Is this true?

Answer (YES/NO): YES